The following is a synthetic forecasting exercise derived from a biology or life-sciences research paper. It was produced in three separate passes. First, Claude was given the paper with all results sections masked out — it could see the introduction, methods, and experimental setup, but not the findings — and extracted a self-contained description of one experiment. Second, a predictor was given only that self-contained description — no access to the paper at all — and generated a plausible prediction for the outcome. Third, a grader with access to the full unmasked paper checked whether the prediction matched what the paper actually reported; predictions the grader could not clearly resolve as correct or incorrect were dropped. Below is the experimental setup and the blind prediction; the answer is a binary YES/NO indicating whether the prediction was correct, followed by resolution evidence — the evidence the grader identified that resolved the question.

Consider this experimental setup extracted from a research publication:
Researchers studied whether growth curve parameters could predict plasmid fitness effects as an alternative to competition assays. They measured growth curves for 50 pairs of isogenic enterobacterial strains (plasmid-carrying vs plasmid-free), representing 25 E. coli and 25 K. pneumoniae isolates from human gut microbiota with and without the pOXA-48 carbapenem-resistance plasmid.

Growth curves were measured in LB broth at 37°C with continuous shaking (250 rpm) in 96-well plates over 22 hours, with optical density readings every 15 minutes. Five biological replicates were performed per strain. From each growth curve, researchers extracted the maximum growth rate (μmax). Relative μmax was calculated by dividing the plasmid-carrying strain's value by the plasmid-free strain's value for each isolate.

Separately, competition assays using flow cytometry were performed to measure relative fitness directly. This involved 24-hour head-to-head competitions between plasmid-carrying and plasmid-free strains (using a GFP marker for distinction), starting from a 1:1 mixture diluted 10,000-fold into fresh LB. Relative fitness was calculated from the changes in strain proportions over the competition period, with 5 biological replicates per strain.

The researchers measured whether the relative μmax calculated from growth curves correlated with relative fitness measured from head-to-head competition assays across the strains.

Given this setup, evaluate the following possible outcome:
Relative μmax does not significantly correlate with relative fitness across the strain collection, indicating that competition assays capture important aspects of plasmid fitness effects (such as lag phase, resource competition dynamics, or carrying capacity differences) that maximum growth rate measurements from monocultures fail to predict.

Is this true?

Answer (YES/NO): NO